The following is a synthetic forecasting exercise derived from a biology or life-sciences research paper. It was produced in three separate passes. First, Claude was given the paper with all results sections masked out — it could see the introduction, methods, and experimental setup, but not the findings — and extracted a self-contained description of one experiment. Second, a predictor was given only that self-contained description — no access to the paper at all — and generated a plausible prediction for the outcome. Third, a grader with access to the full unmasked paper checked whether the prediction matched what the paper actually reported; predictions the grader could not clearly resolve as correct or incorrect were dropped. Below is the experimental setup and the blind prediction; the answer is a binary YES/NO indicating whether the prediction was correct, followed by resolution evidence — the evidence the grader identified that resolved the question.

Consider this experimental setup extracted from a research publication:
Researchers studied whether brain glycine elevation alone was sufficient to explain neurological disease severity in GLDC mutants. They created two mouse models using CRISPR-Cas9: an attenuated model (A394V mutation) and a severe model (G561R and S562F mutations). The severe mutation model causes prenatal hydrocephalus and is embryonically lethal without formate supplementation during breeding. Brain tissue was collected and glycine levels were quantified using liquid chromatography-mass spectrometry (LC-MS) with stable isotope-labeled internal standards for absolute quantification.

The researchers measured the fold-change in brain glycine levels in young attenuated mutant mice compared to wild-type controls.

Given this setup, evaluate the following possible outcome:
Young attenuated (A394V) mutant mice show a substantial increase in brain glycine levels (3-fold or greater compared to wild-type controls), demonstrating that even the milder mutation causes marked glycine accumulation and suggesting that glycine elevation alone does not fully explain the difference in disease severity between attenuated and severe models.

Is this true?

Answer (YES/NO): NO